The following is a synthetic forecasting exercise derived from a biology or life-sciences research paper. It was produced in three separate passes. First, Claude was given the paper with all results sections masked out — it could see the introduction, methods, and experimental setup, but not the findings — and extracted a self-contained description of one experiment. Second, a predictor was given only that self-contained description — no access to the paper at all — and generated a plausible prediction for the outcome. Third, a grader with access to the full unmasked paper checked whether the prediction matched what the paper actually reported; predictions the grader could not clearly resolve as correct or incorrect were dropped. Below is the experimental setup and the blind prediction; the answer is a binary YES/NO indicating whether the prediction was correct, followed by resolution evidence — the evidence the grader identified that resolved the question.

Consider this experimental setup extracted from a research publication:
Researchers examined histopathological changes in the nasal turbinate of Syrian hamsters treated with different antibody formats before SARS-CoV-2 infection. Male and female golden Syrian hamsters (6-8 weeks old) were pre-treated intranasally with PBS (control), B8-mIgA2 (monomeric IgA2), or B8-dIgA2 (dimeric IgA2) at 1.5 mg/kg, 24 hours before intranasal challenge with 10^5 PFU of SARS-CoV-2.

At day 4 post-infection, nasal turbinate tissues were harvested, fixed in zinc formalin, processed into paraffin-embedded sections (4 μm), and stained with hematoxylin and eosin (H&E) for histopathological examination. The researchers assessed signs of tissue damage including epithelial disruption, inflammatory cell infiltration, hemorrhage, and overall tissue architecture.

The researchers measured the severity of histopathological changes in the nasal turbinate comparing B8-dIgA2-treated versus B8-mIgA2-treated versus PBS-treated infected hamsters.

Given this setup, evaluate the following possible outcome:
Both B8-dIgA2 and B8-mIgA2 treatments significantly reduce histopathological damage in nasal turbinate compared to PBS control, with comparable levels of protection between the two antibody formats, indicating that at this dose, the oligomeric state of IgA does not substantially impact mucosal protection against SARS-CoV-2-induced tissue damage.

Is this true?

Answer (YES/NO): NO